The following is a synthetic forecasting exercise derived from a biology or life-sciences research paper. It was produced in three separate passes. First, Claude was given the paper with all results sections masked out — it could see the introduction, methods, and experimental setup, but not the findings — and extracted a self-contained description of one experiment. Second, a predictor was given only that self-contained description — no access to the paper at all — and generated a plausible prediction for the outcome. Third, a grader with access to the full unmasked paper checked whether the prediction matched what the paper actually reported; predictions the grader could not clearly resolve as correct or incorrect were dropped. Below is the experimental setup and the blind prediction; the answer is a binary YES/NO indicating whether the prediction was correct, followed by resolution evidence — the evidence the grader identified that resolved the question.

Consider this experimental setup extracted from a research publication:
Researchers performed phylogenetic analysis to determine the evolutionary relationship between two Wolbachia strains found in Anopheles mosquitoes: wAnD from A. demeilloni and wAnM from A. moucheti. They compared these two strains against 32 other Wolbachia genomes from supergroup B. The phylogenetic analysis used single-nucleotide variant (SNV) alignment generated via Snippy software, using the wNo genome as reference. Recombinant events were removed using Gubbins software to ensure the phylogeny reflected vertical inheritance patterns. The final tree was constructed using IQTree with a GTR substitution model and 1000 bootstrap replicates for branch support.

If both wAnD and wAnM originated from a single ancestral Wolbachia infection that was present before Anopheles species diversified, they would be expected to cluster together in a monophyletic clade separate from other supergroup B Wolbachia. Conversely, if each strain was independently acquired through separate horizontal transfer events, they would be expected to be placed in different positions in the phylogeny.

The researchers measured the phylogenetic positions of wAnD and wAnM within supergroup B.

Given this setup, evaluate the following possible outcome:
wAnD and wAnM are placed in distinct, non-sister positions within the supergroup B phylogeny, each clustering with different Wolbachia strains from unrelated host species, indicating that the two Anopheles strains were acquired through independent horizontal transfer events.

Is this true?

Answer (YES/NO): YES